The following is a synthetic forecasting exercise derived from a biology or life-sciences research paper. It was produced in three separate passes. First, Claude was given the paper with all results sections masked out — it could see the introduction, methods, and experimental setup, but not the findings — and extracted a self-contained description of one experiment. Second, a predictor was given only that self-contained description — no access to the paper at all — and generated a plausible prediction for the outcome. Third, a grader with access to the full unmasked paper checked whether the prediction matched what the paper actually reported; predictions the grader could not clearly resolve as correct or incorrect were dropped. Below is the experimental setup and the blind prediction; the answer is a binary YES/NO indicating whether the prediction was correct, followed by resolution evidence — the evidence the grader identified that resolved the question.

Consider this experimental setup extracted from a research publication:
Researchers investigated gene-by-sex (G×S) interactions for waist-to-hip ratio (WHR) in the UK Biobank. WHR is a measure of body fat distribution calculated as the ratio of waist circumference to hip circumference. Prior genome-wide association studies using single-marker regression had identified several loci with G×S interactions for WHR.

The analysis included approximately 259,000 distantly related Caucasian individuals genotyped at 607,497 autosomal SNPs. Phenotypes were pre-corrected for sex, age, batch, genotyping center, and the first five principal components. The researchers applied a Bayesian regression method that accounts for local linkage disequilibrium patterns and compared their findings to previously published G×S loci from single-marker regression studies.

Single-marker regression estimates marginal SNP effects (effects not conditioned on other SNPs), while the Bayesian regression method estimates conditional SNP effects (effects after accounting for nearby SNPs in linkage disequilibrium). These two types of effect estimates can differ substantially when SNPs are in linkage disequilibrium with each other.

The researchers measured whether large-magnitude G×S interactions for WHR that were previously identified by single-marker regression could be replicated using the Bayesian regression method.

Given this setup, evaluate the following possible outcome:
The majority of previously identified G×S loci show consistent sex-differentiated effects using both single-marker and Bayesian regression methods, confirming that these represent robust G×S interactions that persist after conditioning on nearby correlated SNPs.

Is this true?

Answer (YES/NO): YES